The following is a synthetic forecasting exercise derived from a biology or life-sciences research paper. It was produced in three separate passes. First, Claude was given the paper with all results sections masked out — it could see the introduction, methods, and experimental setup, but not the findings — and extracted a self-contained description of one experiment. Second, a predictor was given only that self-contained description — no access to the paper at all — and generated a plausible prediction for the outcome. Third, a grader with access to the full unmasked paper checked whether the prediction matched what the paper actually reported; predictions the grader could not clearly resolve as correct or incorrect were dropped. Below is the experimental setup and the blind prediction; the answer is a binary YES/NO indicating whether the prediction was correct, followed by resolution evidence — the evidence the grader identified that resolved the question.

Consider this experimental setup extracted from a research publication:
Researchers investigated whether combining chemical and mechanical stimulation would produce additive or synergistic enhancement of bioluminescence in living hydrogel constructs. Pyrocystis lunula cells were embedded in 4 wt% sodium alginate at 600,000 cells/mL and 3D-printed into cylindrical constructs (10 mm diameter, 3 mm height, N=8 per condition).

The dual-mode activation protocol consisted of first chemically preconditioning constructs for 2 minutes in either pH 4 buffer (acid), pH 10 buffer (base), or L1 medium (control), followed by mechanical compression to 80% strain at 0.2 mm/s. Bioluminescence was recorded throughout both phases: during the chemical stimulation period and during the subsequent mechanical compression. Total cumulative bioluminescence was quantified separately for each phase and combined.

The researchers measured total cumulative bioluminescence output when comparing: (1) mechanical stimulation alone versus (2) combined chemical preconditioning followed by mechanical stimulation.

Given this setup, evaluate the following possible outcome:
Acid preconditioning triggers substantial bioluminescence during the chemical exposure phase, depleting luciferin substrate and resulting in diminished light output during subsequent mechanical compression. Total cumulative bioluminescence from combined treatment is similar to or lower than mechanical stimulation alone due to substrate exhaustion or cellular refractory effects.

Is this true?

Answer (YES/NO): NO